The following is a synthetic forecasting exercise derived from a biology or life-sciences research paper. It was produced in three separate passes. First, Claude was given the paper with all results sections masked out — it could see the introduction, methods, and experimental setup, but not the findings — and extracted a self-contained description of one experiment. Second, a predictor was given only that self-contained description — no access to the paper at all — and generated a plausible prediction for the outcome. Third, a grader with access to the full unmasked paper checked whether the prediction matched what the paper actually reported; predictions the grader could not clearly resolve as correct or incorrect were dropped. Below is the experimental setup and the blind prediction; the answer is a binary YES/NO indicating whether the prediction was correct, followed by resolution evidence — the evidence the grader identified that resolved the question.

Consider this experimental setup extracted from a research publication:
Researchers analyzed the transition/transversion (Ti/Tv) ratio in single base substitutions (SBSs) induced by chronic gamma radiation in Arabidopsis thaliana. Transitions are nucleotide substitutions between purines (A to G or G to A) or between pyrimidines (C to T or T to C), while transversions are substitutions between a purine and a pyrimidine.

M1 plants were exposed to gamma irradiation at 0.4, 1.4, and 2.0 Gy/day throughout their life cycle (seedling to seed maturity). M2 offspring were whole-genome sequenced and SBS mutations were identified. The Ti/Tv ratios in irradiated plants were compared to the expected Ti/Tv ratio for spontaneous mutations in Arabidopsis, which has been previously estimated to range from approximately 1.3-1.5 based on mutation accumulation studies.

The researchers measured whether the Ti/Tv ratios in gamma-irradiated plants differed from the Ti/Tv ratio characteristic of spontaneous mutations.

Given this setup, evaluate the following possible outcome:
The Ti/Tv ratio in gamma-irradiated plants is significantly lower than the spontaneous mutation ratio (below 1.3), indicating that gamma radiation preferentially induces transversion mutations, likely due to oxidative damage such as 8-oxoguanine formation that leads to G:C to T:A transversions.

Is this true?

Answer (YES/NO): YES